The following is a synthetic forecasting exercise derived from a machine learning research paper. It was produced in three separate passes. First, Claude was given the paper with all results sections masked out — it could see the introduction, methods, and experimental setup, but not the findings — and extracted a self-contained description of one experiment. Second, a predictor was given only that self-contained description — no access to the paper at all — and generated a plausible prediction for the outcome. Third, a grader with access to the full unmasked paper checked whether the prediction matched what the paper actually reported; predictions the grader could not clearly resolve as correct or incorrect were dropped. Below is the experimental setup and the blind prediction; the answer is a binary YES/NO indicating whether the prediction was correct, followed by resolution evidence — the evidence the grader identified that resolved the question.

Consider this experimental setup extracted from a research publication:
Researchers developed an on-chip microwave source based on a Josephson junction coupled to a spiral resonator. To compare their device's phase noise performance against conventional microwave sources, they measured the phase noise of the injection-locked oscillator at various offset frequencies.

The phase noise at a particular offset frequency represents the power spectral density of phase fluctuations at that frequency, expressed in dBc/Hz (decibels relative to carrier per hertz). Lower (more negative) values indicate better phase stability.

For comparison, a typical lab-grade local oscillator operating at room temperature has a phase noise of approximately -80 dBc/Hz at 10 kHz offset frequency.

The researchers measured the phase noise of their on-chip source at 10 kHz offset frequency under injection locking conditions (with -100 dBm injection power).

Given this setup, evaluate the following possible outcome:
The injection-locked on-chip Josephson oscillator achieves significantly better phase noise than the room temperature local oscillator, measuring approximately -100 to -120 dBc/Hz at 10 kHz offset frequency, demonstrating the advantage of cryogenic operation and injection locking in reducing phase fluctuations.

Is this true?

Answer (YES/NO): NO